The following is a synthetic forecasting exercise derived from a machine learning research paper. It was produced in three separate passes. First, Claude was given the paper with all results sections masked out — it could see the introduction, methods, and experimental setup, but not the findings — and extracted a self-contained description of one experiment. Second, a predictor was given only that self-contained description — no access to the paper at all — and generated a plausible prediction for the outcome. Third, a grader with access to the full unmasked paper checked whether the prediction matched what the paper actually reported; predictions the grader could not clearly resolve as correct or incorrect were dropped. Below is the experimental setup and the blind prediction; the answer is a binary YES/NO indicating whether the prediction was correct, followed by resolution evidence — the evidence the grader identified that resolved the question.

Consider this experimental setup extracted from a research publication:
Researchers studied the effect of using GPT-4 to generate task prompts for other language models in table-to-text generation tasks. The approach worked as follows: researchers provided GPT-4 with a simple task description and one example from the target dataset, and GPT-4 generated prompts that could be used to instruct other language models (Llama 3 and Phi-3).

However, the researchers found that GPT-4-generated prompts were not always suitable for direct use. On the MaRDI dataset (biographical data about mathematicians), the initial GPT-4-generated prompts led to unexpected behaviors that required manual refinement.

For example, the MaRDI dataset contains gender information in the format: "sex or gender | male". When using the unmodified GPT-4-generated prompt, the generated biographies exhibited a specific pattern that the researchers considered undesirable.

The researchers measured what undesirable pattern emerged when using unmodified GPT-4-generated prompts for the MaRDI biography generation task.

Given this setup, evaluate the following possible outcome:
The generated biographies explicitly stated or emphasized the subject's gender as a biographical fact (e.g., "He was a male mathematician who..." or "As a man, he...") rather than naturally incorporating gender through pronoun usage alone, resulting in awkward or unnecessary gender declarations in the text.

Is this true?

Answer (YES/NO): YES